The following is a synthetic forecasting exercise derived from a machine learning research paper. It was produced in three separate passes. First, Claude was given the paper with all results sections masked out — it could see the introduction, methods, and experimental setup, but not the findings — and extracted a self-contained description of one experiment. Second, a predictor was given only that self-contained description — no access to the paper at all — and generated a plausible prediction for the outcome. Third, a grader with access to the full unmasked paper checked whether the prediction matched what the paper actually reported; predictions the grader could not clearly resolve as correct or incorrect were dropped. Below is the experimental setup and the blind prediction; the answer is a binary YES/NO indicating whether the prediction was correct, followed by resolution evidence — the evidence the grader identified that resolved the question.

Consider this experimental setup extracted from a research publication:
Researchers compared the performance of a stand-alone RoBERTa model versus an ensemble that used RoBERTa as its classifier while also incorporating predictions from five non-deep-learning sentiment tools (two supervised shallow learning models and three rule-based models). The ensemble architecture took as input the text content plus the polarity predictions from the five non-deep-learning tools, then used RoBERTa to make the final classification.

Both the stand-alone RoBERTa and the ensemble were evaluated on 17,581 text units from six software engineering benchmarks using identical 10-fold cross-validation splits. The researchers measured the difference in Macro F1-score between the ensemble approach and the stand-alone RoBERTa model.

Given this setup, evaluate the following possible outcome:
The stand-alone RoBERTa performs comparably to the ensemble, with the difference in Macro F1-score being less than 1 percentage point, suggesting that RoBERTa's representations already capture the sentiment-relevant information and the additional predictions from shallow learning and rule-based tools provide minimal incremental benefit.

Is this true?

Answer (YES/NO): YES